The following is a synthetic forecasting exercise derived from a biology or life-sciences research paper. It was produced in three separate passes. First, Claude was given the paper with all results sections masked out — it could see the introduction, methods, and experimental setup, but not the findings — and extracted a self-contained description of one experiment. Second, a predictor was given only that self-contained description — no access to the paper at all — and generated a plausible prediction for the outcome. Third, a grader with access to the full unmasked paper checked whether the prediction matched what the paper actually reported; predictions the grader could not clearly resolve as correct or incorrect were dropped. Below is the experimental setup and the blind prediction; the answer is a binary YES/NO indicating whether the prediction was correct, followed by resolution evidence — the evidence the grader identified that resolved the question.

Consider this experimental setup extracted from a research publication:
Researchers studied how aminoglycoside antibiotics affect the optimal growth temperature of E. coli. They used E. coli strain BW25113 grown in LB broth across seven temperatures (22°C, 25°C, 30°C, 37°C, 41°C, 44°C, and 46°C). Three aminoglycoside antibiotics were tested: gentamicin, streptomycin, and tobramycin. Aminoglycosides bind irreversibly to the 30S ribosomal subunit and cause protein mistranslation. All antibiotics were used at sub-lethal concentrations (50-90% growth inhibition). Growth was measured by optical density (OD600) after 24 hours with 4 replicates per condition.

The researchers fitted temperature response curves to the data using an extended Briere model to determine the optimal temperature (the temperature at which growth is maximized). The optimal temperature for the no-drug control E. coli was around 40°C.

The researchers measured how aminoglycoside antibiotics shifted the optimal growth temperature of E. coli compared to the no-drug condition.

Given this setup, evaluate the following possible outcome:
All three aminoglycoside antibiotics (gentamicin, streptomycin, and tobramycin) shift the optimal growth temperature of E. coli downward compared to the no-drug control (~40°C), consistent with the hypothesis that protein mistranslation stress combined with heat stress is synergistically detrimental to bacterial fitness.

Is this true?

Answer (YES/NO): YES